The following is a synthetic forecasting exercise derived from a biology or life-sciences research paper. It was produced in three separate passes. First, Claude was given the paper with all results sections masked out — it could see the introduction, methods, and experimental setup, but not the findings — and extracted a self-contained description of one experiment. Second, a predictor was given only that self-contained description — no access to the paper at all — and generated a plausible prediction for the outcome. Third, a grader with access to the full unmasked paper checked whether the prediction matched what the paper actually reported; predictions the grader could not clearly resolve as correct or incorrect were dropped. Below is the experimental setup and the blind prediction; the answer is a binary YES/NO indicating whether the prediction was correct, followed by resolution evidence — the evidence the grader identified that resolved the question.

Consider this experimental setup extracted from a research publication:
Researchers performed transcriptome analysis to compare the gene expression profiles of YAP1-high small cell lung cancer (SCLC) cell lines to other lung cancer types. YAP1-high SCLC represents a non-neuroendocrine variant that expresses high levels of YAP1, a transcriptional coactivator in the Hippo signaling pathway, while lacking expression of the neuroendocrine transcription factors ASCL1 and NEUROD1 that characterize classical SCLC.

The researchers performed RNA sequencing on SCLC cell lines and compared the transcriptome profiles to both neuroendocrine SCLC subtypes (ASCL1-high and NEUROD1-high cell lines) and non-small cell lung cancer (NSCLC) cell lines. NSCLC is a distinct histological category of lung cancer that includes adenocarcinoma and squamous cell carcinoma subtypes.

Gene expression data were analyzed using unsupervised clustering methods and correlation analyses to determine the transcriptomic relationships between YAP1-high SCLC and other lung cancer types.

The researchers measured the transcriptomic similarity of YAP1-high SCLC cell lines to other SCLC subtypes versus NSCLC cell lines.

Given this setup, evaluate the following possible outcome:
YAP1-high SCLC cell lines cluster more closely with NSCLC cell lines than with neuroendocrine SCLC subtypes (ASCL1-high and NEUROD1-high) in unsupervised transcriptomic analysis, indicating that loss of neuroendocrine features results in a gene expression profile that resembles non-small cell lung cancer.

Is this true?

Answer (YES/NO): YES